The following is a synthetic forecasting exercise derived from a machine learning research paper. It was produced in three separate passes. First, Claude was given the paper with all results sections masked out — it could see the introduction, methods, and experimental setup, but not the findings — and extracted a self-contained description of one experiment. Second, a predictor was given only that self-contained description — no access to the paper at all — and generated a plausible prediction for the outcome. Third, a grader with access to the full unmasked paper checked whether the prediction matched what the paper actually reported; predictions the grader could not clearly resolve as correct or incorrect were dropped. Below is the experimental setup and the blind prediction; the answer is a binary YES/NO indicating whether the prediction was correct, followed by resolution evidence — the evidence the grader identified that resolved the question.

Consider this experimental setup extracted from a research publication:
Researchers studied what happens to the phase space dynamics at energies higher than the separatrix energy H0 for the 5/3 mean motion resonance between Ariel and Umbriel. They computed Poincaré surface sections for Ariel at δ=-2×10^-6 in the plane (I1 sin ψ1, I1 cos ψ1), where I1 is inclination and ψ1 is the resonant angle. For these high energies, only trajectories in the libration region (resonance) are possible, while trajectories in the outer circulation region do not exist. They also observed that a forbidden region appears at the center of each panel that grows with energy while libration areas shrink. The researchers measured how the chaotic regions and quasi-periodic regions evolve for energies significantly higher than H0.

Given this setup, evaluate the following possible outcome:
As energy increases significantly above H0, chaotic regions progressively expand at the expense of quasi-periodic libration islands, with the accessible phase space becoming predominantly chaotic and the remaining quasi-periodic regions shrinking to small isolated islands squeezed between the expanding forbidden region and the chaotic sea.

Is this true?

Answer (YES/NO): NO